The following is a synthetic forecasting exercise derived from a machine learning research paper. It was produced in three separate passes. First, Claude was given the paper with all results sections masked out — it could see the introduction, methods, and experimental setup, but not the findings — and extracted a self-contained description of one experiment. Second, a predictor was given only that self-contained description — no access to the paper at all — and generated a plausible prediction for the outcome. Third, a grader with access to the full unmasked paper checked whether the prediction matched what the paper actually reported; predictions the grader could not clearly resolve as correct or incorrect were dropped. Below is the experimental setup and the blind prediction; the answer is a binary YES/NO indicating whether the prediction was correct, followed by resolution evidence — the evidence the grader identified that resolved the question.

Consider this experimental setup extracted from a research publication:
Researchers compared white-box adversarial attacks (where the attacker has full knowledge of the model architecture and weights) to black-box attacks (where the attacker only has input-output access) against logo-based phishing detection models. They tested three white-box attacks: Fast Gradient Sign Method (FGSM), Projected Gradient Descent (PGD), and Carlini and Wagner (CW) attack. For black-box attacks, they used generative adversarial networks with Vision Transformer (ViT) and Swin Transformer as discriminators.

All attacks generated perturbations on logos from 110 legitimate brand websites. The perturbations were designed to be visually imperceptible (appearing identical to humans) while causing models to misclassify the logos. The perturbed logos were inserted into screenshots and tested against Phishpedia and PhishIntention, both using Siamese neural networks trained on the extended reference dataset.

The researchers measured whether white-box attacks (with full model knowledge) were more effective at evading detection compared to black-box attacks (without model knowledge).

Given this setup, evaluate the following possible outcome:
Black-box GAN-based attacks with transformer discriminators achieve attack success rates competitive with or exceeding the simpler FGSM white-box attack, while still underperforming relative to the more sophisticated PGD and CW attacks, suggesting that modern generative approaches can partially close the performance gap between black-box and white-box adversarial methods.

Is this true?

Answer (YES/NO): NO